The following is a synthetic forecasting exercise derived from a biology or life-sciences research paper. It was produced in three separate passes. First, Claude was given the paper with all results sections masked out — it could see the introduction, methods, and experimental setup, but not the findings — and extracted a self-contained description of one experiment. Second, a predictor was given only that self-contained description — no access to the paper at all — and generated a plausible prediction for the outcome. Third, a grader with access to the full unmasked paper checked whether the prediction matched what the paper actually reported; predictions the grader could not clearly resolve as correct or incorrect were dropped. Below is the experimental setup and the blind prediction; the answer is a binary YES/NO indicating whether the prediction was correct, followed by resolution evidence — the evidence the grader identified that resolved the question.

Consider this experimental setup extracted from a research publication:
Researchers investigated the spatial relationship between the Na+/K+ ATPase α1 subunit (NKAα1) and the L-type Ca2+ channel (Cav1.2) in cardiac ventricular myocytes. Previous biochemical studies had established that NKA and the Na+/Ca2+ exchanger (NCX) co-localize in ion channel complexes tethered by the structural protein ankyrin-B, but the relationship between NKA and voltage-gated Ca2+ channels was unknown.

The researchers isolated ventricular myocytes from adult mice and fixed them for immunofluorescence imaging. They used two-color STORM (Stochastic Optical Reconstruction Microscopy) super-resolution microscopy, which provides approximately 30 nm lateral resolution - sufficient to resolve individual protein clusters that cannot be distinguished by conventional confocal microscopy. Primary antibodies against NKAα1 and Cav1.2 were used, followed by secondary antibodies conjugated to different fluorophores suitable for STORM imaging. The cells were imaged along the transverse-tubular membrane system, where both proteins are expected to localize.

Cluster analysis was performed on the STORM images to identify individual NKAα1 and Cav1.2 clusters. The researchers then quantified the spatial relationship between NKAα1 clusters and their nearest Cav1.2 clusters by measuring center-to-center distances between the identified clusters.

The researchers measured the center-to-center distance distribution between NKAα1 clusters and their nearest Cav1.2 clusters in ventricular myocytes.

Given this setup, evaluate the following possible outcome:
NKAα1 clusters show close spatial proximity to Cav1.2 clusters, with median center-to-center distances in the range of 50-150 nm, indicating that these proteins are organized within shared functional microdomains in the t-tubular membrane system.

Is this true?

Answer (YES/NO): YES